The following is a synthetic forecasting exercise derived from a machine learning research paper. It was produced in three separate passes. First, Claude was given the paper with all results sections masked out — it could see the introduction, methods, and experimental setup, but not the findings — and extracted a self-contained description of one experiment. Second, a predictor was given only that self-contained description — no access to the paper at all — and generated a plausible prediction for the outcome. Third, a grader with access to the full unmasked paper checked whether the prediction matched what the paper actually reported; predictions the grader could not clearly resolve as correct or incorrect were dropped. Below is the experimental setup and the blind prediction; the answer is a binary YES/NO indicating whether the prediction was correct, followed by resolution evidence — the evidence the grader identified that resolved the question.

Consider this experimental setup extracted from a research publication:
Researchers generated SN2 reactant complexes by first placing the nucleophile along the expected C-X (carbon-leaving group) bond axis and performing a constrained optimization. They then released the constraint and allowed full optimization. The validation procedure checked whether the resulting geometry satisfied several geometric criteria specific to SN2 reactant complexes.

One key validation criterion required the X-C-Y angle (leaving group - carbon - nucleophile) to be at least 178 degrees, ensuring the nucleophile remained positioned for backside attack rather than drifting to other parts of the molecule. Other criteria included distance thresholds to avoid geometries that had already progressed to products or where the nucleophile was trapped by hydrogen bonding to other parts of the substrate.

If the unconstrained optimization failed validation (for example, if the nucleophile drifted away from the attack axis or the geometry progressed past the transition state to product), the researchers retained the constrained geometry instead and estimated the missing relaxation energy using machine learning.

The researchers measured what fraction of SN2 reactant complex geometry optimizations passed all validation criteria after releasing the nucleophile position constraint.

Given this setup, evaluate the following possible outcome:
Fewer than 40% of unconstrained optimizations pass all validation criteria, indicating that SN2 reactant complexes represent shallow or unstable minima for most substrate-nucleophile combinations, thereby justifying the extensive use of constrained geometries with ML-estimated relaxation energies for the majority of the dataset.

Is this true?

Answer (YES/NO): YES